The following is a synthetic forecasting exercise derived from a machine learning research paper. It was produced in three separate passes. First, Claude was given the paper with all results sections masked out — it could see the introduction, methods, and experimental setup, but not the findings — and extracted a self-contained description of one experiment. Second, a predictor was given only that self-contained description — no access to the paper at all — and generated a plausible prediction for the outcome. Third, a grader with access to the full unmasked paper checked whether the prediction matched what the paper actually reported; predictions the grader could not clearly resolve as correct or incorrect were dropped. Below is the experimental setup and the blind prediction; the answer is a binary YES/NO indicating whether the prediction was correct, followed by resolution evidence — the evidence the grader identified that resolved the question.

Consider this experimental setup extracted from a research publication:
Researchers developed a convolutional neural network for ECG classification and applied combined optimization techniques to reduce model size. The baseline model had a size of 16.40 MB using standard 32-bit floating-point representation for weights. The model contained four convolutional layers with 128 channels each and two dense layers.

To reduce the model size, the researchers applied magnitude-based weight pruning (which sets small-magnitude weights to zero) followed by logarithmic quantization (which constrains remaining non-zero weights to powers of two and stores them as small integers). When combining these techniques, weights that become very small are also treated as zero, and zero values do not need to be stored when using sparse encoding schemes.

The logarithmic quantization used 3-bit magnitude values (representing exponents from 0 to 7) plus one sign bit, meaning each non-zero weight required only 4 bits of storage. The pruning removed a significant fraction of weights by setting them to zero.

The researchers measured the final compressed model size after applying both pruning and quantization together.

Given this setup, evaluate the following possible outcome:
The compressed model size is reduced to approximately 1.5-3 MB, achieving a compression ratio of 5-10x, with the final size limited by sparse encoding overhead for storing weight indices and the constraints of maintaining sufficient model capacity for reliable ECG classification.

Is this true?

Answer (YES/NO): NO